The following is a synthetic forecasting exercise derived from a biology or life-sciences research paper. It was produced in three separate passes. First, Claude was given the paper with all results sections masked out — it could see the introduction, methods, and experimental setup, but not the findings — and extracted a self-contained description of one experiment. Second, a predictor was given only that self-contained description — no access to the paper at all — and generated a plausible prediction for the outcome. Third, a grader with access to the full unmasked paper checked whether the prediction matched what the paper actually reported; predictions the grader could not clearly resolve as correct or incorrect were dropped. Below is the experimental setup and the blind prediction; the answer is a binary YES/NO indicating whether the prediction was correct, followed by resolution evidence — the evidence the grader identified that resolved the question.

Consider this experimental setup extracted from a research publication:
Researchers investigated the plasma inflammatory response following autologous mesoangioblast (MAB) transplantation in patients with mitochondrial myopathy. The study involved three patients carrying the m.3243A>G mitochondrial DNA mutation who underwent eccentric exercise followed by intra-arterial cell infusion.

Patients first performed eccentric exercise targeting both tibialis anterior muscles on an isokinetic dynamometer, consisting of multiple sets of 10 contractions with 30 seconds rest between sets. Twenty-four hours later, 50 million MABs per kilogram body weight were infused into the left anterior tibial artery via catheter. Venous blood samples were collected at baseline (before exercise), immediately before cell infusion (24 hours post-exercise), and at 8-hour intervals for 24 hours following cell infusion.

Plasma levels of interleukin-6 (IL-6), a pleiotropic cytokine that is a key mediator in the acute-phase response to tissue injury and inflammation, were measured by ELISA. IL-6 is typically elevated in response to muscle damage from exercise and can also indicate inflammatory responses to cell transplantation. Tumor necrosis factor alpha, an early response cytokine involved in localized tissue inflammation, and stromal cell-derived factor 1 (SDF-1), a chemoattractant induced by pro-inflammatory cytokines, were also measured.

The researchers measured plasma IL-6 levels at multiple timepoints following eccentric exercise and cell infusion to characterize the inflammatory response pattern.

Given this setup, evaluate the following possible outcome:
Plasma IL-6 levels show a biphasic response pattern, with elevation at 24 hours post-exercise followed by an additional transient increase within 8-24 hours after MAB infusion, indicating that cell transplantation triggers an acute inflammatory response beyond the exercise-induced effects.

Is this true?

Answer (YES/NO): NO